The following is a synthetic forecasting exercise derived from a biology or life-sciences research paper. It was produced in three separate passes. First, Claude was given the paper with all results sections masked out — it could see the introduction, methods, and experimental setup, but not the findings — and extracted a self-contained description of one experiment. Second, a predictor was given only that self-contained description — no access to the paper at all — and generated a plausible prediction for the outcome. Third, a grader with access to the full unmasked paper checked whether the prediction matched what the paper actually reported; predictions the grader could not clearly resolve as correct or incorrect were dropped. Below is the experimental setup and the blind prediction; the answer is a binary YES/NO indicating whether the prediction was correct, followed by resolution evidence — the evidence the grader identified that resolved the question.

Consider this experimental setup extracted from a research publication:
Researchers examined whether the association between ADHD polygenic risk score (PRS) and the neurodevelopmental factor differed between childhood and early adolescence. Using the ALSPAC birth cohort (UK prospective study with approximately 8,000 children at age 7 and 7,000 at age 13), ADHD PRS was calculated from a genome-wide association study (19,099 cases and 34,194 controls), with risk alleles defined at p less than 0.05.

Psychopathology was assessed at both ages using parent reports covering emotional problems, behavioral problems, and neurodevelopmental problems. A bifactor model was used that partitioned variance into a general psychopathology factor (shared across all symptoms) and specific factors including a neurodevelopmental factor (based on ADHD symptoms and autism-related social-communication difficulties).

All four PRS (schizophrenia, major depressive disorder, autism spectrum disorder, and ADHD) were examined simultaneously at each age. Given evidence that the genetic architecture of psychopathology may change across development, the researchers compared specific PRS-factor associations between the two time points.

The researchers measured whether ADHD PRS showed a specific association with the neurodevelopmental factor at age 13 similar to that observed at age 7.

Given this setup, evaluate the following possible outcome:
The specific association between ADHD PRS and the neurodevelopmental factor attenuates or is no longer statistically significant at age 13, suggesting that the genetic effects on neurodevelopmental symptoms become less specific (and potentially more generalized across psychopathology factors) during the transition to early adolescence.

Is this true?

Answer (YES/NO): NO